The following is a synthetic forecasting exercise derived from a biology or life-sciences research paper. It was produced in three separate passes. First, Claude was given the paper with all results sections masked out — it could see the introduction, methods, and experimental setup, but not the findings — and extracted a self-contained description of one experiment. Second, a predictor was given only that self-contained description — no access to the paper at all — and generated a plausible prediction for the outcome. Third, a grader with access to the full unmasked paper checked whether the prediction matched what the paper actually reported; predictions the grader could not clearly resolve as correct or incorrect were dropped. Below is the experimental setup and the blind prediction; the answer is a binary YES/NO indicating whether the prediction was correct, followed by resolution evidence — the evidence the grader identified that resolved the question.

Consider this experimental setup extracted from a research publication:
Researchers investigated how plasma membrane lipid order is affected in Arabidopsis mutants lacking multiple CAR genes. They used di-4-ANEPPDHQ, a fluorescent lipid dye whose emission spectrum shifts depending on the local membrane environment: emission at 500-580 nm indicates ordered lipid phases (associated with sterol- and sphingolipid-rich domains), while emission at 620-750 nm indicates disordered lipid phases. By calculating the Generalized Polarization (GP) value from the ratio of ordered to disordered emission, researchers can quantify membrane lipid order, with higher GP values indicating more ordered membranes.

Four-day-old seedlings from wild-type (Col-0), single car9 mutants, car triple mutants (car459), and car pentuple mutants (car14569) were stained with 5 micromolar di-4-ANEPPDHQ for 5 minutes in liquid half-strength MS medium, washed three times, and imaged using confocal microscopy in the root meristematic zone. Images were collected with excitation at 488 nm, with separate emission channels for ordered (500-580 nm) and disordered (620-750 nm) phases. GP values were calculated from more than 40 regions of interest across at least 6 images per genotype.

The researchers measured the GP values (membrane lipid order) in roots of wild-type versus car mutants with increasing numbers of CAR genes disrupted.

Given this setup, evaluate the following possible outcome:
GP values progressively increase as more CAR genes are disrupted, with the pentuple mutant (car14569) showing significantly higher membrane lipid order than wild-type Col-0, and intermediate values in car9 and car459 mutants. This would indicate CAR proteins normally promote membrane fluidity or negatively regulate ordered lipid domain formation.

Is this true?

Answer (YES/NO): NO